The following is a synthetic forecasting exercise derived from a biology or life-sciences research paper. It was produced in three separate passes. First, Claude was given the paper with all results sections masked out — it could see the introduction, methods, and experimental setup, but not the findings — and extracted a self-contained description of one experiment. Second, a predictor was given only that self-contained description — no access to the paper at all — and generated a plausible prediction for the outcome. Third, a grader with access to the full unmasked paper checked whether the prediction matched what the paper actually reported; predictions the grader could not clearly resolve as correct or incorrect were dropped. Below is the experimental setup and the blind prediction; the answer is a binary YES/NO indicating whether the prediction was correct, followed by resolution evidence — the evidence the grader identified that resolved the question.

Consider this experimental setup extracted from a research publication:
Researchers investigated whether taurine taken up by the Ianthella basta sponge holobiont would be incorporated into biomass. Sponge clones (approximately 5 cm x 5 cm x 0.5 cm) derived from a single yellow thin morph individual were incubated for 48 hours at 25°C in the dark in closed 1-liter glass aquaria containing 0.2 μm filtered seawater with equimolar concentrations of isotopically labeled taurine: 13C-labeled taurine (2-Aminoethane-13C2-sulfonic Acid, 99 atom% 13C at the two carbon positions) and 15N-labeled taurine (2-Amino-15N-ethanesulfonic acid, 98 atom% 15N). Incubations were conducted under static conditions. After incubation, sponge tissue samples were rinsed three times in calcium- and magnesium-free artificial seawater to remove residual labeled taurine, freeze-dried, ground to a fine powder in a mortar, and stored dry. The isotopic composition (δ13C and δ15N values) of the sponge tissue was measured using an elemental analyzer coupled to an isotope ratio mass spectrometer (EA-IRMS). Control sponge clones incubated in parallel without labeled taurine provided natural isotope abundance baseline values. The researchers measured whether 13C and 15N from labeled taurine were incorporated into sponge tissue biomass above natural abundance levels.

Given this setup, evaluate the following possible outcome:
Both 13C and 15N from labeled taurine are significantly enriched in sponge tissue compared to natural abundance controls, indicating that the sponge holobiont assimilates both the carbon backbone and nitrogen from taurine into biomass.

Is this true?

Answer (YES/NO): YES